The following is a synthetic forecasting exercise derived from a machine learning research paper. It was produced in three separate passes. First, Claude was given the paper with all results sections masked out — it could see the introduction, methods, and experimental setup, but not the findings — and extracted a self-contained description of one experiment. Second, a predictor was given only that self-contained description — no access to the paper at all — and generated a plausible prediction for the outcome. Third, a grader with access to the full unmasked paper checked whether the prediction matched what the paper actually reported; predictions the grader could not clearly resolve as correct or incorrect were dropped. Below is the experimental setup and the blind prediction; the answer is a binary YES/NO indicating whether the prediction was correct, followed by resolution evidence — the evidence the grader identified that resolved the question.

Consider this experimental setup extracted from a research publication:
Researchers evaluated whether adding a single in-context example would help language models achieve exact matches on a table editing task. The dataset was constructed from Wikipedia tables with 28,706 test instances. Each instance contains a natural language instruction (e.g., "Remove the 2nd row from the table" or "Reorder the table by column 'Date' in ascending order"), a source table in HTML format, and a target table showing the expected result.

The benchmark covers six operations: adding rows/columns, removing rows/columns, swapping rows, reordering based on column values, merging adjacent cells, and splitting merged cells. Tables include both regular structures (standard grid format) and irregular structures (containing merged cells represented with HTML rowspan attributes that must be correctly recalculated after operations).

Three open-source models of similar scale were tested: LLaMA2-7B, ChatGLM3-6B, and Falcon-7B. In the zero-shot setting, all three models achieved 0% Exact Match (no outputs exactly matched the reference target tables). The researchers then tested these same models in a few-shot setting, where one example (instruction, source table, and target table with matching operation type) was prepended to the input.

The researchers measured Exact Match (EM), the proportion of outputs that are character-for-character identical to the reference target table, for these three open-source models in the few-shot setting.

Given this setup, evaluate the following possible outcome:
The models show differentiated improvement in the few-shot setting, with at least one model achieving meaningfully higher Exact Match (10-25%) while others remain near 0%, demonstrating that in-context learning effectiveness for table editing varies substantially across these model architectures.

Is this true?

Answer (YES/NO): NO